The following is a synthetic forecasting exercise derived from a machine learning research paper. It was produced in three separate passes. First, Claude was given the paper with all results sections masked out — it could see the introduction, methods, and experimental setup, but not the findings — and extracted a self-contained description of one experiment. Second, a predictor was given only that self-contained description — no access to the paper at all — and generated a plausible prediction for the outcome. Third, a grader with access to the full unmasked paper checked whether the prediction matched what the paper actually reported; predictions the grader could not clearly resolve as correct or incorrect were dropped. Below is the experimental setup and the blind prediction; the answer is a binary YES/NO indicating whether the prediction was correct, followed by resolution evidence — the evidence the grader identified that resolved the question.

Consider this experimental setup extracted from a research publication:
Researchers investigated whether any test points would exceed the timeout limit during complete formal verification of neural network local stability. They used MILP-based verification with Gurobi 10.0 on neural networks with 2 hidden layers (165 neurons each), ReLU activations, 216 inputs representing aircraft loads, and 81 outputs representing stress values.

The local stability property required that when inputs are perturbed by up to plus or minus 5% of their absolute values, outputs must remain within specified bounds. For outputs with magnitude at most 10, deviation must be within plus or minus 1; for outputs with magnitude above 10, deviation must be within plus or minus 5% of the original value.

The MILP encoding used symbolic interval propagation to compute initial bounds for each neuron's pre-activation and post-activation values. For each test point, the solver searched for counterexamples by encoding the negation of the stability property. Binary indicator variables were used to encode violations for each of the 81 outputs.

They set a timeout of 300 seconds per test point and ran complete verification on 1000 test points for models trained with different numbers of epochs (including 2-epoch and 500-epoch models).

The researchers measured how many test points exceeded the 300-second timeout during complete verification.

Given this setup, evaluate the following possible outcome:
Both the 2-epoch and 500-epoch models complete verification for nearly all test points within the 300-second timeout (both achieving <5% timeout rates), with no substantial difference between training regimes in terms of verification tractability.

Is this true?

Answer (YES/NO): YES